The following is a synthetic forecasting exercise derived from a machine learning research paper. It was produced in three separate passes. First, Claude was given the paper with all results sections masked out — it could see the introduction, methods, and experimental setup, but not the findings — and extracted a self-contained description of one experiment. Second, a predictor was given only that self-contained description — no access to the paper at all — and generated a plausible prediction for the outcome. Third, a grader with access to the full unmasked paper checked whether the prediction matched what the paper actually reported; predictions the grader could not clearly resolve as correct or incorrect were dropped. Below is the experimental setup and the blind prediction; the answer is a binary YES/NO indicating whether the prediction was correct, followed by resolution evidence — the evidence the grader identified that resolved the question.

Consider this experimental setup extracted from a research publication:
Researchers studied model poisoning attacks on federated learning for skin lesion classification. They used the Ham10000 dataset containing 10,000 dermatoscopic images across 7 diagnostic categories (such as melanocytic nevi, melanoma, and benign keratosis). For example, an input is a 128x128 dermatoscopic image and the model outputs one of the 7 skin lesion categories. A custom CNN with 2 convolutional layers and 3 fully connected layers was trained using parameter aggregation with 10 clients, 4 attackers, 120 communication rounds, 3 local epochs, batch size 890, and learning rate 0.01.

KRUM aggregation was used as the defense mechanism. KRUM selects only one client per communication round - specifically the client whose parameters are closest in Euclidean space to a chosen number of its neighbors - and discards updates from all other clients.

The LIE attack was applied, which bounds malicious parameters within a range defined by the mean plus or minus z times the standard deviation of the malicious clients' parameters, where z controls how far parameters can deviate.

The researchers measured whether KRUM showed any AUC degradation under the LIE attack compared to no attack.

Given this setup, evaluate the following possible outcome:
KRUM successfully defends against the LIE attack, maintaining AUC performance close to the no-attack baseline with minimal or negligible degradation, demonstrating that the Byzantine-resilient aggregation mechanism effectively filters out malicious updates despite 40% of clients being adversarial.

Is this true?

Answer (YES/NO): YES